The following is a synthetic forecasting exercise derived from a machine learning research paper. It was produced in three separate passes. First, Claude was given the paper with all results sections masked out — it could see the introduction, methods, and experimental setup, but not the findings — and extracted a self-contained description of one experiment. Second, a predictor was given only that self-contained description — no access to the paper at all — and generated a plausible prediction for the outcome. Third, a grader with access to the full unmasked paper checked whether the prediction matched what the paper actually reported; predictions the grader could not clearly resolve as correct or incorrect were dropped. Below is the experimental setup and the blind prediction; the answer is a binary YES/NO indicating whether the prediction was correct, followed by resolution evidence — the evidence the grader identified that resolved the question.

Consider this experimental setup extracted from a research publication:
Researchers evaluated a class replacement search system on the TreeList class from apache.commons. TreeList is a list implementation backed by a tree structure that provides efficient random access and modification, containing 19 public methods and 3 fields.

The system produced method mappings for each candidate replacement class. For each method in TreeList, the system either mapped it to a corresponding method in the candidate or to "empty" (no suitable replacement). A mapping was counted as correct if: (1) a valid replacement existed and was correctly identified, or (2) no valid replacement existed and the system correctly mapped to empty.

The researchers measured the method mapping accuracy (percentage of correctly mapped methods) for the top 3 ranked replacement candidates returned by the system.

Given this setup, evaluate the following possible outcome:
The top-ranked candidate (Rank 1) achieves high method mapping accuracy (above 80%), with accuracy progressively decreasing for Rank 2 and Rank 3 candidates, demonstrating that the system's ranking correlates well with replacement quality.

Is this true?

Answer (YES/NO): NO